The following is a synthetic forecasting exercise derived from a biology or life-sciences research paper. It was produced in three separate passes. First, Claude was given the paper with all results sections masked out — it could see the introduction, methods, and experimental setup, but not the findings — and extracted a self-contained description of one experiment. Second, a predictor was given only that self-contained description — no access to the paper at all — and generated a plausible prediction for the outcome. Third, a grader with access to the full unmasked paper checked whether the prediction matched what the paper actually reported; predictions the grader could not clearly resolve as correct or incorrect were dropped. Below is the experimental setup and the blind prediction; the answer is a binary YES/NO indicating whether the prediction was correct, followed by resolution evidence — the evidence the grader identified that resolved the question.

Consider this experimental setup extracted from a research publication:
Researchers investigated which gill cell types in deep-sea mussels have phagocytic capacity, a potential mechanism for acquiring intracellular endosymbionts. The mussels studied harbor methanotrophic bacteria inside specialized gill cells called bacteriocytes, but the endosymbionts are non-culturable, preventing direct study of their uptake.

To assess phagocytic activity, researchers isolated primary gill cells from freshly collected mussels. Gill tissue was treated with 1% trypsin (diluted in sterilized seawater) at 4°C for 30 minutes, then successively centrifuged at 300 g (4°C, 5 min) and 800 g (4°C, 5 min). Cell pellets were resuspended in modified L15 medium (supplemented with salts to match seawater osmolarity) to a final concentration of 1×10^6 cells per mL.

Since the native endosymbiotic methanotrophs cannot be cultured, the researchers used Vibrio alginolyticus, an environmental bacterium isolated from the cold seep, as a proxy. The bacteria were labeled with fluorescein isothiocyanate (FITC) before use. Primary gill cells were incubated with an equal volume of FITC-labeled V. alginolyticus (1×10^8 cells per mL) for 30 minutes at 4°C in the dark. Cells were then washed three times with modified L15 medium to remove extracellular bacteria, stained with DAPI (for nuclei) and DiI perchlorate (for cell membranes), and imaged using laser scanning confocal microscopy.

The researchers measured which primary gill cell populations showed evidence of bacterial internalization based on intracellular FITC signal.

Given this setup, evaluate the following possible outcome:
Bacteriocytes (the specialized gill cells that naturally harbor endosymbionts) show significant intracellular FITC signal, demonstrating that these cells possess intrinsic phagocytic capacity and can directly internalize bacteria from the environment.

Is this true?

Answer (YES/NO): YES